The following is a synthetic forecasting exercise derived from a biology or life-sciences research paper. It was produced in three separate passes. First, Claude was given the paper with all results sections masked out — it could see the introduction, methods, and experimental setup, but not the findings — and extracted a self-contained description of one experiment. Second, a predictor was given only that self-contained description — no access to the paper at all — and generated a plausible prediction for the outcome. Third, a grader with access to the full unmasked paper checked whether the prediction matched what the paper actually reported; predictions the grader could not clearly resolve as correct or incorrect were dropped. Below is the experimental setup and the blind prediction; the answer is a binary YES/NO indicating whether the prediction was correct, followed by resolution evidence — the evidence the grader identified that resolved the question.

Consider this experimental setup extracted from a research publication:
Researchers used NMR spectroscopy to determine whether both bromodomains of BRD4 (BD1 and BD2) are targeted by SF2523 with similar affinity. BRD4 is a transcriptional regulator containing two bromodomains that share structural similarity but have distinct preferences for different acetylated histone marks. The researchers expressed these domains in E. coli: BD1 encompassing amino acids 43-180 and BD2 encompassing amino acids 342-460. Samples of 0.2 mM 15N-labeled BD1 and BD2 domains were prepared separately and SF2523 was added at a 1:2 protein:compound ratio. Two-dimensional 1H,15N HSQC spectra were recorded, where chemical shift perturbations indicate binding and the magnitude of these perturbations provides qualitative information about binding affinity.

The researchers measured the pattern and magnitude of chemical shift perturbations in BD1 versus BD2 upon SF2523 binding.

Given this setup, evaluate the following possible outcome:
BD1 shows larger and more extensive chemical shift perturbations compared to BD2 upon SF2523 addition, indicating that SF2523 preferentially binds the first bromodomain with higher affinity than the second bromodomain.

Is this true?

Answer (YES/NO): NO